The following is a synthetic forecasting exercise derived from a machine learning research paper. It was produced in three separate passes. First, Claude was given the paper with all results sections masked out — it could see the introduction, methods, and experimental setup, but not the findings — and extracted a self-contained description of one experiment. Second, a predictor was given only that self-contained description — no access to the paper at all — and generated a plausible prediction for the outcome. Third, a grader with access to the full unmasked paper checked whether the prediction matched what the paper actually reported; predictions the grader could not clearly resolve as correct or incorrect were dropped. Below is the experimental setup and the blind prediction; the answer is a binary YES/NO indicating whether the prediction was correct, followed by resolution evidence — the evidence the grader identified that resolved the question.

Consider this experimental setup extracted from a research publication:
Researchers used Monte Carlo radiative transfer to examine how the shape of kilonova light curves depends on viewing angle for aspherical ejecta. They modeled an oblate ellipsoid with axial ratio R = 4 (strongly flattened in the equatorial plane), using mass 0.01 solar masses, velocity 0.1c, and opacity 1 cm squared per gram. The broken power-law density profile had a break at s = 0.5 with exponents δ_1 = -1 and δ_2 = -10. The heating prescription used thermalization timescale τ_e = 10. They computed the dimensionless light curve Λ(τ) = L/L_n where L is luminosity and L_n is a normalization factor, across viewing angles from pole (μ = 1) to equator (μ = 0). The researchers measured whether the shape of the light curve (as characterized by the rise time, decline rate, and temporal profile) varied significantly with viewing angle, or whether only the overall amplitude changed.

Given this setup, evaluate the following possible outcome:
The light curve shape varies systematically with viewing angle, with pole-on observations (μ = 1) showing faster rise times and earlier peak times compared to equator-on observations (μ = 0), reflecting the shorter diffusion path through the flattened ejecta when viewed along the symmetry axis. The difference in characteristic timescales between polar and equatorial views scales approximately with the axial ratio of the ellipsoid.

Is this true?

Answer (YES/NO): NO